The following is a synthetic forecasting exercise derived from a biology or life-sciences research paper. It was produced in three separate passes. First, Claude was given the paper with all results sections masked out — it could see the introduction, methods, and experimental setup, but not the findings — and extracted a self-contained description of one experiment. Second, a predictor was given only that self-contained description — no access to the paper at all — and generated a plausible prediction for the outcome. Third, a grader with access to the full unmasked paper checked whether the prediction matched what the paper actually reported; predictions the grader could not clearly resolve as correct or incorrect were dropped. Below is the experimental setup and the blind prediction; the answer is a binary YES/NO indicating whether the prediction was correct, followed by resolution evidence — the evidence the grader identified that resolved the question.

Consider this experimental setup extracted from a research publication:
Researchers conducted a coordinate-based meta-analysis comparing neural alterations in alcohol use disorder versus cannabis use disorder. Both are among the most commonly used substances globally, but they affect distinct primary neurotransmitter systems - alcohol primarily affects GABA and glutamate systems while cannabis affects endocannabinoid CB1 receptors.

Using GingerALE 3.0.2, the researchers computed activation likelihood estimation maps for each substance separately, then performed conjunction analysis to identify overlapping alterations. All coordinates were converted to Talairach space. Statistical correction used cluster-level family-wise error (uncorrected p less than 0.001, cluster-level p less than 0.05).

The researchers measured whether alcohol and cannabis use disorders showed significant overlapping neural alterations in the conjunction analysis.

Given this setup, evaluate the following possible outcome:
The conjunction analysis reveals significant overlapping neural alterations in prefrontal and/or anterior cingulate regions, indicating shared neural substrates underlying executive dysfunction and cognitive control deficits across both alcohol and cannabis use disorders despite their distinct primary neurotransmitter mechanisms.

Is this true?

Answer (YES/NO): NO